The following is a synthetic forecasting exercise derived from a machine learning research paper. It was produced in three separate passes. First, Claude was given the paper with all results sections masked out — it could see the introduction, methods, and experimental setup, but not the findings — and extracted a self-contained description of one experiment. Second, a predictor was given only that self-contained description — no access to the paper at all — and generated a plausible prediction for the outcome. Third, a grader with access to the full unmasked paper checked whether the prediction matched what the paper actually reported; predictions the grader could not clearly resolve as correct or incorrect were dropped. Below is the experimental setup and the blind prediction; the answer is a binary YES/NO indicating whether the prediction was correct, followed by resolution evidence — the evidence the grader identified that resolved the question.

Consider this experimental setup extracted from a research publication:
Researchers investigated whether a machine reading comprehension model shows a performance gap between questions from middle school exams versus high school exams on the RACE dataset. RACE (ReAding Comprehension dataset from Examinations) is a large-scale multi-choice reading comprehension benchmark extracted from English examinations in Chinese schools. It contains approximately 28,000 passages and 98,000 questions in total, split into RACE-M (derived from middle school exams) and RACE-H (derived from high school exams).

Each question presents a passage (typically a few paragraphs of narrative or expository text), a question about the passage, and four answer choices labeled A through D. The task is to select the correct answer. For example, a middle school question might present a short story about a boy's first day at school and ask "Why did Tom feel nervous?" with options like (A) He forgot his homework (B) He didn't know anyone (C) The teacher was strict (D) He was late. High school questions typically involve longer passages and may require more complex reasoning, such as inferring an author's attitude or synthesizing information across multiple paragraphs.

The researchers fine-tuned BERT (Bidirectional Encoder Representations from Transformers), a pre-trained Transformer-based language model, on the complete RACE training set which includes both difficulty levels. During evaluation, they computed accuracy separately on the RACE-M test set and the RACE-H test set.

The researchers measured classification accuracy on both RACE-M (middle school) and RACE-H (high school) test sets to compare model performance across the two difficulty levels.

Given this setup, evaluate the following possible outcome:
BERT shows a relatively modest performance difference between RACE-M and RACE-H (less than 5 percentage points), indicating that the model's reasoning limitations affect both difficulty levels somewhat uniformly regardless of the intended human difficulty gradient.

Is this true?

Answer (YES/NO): NO